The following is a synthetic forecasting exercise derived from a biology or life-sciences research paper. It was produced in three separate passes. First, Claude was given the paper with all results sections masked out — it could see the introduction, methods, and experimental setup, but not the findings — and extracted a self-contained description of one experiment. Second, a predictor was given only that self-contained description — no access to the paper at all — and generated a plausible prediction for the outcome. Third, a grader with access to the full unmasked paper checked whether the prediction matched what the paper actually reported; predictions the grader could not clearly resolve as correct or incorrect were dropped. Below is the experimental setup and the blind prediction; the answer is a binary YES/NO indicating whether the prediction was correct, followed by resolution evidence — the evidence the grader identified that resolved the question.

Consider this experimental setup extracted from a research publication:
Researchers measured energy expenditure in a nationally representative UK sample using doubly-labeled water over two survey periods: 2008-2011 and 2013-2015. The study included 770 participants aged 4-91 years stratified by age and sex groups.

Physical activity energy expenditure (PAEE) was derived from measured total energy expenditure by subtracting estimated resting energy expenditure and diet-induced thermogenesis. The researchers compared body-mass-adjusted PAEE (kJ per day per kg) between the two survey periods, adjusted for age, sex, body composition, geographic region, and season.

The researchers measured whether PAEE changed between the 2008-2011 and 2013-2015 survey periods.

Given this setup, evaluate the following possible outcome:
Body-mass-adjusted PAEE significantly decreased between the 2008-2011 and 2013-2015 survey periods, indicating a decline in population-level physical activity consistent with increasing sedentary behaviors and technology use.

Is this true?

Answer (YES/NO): NO